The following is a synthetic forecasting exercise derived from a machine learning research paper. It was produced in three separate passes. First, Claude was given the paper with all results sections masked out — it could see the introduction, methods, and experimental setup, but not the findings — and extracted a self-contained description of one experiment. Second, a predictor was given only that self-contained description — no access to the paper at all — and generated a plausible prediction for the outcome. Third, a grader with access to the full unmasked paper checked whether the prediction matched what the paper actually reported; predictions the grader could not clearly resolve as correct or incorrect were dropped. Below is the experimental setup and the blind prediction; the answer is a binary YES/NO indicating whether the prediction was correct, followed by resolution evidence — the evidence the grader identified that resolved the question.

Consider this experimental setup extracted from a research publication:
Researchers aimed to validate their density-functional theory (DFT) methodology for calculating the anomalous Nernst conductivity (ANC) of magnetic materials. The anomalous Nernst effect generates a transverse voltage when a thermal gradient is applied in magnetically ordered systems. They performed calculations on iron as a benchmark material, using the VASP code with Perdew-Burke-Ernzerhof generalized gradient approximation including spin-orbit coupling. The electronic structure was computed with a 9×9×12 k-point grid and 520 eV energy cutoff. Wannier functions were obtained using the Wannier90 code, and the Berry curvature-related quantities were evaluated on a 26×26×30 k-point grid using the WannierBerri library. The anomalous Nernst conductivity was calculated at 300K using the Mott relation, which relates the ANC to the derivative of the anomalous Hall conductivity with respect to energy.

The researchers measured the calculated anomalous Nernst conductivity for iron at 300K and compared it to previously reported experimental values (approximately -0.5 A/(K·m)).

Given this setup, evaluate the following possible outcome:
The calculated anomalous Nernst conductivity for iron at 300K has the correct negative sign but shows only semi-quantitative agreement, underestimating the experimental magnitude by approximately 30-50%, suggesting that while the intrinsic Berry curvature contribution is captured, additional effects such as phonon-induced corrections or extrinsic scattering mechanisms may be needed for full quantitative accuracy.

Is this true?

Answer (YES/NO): NO